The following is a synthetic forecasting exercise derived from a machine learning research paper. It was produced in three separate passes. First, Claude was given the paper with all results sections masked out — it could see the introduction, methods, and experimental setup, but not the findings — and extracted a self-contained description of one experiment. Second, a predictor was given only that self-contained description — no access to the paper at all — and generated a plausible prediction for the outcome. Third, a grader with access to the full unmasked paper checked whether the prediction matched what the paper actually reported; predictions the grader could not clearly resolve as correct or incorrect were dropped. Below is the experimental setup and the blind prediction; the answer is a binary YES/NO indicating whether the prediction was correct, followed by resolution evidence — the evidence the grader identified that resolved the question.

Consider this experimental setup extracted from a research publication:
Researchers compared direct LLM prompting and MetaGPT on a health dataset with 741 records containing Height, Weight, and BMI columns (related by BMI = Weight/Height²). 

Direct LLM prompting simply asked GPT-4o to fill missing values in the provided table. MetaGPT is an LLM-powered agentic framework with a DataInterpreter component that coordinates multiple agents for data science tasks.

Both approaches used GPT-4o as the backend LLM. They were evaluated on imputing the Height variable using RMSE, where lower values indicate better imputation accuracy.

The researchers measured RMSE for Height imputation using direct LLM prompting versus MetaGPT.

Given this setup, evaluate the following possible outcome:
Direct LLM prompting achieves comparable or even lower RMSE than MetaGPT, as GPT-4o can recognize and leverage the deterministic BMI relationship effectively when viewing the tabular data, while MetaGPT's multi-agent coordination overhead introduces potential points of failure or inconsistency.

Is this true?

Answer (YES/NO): YES